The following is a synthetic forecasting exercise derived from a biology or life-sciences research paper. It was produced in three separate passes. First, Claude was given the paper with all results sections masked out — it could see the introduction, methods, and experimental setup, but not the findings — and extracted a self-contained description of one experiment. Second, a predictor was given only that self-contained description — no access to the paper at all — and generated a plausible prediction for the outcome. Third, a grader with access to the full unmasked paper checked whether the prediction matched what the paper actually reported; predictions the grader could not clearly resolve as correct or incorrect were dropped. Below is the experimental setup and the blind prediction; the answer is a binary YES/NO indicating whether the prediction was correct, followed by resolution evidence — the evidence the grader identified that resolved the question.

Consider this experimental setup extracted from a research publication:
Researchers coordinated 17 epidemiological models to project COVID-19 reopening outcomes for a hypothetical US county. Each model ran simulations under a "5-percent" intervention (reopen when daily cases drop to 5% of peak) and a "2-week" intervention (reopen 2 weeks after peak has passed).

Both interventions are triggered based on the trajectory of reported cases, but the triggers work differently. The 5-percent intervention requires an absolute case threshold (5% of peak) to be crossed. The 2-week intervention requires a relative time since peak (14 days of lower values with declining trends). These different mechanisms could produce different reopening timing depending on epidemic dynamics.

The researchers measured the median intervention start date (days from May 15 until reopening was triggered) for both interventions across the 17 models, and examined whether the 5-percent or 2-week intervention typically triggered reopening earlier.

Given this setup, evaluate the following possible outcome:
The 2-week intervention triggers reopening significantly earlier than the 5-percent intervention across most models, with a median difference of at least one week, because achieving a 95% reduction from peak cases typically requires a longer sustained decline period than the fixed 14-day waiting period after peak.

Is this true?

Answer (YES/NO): YES